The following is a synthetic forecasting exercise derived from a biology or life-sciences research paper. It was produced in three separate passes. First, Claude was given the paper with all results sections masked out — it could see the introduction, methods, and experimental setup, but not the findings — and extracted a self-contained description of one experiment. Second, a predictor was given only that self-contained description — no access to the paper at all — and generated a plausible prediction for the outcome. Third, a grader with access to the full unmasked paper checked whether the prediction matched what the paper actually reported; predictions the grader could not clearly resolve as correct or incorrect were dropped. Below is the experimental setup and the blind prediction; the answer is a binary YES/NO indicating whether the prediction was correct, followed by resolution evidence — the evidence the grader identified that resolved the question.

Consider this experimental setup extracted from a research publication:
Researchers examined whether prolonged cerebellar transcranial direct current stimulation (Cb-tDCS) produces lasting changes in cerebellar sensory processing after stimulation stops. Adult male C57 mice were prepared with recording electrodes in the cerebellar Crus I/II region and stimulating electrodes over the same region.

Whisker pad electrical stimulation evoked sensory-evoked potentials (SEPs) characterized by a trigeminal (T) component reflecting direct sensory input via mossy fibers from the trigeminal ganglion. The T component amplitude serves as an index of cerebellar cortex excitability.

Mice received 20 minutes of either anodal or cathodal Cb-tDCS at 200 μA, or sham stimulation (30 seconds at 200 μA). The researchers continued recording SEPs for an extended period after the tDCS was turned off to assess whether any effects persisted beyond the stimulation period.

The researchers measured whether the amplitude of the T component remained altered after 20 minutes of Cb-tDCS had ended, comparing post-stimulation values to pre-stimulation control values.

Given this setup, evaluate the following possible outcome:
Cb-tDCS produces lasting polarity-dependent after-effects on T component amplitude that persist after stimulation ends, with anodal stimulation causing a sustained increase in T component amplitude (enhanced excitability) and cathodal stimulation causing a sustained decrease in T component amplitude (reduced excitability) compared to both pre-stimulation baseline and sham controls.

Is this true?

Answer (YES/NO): NO